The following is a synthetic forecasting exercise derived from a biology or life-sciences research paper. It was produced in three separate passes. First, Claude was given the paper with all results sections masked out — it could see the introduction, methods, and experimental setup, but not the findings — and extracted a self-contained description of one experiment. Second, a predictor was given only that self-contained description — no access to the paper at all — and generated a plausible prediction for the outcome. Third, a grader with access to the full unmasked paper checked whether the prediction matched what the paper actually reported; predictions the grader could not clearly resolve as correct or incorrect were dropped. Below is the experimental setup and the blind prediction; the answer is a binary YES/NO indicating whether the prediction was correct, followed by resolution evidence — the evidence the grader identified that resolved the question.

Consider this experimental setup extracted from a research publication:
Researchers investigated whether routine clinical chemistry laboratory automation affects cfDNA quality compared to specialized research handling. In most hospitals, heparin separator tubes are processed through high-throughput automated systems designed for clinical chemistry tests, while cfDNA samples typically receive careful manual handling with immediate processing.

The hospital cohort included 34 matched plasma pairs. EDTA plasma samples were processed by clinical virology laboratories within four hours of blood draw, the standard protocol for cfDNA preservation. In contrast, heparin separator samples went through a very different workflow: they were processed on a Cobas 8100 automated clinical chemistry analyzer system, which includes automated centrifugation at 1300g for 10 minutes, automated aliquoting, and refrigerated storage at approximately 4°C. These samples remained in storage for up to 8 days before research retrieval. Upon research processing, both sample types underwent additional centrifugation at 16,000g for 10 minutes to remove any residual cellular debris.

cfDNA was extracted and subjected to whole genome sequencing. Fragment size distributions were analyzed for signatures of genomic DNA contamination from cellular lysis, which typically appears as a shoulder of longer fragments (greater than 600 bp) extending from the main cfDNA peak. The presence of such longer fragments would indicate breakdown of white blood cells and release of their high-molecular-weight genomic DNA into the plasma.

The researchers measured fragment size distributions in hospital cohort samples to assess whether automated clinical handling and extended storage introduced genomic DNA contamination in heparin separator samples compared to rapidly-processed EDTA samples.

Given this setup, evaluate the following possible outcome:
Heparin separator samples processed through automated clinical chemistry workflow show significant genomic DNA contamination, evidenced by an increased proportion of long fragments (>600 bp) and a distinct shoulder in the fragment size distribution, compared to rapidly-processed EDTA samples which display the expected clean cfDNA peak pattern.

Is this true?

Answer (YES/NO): NO